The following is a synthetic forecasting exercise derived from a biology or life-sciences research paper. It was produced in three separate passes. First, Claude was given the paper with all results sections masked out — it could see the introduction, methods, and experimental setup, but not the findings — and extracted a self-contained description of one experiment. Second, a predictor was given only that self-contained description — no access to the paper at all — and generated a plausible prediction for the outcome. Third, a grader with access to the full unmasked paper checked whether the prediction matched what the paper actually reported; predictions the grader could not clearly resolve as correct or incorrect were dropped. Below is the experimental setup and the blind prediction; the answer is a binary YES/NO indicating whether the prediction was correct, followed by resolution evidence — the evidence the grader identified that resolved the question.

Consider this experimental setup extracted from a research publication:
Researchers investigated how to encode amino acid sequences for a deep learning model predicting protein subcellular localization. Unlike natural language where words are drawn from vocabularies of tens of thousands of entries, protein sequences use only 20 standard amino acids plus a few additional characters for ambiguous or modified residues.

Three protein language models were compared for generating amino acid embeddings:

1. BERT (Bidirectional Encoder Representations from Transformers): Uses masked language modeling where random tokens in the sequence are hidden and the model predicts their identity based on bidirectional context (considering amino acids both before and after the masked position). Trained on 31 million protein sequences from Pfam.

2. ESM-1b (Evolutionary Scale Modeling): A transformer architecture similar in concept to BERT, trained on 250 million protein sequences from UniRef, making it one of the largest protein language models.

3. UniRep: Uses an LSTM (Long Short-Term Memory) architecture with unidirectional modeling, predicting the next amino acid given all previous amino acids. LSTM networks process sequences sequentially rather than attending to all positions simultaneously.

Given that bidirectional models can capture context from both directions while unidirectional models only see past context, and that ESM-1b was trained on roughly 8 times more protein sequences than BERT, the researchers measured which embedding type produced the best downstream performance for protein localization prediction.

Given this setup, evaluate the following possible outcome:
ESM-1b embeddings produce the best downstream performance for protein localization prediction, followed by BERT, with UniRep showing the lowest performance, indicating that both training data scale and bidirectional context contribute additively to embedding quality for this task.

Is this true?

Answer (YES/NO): NO